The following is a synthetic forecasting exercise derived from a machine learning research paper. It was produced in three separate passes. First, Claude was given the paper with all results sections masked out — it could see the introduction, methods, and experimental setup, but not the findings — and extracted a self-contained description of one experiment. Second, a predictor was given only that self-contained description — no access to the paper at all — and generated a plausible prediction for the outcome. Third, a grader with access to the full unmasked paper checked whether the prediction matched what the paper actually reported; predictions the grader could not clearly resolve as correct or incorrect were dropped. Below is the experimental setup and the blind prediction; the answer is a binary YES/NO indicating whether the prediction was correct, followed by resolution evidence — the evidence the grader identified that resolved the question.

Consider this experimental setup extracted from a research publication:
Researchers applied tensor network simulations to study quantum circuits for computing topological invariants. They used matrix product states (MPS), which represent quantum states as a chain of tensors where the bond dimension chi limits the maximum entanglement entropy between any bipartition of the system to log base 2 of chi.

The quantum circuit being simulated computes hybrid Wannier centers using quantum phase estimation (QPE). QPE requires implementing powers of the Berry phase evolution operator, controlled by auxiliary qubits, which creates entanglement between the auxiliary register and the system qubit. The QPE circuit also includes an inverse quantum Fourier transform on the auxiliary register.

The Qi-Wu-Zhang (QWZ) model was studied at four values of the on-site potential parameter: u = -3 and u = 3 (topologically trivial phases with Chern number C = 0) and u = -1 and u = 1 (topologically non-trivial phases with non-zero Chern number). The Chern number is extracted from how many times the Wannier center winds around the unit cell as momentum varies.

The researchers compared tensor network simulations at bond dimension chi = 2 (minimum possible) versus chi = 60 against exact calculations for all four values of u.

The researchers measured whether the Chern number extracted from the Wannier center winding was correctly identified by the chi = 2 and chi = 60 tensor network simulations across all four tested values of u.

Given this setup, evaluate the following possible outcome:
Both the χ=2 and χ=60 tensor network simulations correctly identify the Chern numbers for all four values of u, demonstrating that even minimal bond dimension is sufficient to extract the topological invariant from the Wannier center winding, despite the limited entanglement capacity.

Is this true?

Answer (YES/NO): YES